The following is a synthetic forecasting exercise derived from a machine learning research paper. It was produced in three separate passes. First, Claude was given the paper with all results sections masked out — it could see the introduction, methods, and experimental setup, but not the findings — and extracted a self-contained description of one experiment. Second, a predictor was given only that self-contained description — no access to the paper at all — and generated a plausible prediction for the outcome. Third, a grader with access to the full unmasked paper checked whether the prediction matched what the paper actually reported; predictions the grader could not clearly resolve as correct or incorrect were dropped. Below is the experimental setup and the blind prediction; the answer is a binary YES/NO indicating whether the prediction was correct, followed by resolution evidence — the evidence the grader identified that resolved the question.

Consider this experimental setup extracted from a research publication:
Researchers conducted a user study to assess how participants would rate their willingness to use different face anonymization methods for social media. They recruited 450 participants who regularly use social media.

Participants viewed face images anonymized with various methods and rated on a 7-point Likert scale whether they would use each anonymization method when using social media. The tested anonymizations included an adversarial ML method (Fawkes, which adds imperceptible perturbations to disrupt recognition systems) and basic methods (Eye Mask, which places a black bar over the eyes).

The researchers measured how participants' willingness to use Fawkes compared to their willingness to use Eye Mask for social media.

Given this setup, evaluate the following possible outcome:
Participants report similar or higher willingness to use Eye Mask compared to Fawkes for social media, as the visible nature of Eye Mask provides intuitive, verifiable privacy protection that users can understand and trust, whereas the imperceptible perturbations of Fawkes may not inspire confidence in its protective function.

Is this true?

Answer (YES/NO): NO